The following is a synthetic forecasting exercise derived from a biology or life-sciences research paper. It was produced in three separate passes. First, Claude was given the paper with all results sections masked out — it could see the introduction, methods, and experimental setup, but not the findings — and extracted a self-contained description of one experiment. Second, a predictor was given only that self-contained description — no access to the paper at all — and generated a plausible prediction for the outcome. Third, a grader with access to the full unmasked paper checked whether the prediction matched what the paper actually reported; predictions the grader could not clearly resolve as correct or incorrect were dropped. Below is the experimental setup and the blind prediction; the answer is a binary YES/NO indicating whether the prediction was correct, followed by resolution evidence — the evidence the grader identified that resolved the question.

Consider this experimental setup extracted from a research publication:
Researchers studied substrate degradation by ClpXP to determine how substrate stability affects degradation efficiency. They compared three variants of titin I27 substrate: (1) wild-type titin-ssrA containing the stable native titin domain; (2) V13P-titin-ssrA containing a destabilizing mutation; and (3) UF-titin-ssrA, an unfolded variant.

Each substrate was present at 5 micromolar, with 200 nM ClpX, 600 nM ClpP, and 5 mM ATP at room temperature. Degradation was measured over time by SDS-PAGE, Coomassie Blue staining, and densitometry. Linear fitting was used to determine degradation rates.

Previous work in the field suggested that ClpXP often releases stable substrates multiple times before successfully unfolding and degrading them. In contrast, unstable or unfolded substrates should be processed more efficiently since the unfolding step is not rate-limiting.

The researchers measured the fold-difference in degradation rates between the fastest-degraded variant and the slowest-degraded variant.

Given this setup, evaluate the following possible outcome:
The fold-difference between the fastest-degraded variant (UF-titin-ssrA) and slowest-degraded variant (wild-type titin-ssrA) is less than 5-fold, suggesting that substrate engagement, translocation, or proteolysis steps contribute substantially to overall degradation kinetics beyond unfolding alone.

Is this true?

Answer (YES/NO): NO